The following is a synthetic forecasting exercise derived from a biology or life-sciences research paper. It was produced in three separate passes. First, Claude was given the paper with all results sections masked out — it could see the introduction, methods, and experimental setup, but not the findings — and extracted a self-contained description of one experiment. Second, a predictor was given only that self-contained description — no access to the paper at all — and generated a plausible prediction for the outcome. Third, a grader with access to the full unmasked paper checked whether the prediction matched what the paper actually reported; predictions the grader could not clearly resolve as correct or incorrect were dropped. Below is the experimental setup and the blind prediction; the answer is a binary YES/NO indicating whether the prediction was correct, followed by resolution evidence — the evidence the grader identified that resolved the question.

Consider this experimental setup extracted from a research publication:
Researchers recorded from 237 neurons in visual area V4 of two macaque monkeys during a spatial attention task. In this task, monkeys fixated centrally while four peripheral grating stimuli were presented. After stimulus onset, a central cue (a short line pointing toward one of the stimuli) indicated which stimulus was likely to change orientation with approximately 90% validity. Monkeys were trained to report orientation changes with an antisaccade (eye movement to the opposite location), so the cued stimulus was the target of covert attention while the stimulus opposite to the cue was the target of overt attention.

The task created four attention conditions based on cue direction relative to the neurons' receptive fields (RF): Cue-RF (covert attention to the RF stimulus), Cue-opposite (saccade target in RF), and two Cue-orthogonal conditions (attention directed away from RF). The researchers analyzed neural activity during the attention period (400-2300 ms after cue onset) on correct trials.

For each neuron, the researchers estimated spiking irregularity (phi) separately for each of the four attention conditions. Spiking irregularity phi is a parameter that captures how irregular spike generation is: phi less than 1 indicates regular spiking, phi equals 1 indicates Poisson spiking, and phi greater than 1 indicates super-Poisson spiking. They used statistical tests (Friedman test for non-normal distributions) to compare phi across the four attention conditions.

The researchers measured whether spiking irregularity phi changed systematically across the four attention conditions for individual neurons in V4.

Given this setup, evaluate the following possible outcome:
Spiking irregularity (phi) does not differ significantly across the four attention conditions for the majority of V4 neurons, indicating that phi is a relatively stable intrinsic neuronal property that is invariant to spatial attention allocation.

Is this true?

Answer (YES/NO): YES